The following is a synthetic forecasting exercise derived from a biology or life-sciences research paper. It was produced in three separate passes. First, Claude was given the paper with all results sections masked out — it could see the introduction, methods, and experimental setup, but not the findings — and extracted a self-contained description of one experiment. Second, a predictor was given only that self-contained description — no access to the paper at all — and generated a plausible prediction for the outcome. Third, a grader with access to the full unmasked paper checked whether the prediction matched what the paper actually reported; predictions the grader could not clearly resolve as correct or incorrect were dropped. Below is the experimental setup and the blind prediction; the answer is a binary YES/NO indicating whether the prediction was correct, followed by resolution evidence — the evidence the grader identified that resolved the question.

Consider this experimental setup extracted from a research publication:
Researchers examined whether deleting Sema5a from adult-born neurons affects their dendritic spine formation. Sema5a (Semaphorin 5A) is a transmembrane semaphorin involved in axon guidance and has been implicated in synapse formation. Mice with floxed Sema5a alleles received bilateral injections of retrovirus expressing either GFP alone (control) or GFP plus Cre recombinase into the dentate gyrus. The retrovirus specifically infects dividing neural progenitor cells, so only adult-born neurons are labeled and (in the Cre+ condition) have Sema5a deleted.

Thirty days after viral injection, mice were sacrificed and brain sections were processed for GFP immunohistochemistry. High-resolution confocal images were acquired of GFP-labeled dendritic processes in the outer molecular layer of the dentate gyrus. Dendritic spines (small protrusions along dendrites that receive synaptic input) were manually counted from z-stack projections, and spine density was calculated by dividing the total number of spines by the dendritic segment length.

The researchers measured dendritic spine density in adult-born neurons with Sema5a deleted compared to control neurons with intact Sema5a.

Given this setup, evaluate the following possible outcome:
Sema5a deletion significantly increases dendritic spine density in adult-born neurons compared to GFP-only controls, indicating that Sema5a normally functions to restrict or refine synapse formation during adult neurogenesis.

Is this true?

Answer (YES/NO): YES